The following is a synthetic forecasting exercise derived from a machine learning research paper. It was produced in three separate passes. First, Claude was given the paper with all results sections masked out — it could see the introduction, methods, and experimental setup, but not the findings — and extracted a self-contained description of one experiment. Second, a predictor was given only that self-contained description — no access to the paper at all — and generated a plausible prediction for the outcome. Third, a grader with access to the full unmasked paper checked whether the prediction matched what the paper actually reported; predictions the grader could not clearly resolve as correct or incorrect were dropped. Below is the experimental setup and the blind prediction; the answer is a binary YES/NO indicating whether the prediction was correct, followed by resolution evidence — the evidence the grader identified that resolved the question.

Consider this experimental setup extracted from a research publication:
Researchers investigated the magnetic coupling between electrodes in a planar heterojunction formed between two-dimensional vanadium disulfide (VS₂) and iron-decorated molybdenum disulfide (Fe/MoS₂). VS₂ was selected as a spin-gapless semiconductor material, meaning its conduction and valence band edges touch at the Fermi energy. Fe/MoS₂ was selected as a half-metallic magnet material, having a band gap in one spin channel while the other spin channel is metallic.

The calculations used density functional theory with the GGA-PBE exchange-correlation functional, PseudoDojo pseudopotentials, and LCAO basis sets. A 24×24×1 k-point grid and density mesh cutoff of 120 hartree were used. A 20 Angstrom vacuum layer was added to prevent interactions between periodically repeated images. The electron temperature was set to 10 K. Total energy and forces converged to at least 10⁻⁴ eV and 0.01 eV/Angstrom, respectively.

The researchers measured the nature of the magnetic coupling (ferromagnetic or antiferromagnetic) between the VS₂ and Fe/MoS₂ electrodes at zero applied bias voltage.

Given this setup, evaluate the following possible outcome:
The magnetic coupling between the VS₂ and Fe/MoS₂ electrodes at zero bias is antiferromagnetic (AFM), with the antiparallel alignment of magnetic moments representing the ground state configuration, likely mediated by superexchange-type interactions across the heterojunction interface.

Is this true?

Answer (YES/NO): NO